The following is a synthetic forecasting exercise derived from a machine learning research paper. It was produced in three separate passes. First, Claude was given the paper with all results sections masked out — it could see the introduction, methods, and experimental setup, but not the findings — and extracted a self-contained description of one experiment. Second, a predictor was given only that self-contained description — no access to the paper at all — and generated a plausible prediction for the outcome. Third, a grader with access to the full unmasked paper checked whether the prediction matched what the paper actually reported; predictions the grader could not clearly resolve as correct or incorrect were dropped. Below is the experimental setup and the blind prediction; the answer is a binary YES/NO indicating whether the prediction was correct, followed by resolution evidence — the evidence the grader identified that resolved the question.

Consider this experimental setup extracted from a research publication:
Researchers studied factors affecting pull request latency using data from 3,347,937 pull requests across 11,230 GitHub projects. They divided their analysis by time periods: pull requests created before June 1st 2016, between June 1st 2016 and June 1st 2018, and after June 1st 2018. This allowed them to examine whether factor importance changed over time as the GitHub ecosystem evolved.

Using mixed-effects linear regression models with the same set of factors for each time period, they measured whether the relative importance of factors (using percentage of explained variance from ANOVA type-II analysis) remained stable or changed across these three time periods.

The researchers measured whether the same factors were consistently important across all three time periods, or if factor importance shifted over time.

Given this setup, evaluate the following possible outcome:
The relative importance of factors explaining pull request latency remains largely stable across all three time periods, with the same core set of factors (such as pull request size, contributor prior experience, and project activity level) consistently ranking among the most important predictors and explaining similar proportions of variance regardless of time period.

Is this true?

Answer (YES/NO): NO